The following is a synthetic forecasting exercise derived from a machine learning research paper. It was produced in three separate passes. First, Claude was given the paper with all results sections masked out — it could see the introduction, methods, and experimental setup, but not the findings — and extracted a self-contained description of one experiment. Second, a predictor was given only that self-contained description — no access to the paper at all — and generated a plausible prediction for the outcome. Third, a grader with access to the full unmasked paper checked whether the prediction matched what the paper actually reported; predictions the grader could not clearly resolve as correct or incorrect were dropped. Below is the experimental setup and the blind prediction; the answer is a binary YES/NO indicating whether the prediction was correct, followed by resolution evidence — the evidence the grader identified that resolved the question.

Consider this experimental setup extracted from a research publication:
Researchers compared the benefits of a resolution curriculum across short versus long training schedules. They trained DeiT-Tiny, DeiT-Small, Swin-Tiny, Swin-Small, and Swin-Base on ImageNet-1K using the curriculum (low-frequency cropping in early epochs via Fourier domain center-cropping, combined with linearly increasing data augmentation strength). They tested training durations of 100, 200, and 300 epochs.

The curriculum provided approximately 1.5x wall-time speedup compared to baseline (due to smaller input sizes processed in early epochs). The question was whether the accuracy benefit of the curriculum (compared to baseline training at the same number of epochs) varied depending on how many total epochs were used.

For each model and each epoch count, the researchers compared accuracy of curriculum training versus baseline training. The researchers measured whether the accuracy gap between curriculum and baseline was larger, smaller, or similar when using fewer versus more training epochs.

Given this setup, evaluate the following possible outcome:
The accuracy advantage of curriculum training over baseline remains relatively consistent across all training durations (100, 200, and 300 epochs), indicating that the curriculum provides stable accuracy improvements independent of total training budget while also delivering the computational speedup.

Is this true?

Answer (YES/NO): NO